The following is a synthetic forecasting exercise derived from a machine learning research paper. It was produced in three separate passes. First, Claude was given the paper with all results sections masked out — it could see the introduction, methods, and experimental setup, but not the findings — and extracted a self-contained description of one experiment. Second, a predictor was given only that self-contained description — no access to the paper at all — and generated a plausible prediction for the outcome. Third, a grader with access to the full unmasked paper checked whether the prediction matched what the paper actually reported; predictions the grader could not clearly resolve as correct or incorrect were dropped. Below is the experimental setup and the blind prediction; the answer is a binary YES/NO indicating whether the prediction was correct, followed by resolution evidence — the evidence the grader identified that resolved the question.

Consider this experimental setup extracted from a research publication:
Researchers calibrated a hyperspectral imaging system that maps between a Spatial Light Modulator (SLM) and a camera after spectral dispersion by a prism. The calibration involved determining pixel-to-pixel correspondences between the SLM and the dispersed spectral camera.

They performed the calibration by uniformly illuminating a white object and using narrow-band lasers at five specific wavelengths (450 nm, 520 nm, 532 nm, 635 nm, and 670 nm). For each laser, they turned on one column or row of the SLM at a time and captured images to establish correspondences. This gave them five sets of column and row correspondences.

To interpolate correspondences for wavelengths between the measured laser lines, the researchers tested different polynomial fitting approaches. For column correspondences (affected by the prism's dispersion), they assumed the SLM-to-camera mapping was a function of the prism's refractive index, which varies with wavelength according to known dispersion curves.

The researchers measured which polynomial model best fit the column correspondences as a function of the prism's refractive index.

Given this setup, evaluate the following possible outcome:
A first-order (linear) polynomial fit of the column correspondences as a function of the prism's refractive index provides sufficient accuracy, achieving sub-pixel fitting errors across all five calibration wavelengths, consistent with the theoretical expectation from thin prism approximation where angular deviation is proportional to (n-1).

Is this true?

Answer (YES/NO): NO